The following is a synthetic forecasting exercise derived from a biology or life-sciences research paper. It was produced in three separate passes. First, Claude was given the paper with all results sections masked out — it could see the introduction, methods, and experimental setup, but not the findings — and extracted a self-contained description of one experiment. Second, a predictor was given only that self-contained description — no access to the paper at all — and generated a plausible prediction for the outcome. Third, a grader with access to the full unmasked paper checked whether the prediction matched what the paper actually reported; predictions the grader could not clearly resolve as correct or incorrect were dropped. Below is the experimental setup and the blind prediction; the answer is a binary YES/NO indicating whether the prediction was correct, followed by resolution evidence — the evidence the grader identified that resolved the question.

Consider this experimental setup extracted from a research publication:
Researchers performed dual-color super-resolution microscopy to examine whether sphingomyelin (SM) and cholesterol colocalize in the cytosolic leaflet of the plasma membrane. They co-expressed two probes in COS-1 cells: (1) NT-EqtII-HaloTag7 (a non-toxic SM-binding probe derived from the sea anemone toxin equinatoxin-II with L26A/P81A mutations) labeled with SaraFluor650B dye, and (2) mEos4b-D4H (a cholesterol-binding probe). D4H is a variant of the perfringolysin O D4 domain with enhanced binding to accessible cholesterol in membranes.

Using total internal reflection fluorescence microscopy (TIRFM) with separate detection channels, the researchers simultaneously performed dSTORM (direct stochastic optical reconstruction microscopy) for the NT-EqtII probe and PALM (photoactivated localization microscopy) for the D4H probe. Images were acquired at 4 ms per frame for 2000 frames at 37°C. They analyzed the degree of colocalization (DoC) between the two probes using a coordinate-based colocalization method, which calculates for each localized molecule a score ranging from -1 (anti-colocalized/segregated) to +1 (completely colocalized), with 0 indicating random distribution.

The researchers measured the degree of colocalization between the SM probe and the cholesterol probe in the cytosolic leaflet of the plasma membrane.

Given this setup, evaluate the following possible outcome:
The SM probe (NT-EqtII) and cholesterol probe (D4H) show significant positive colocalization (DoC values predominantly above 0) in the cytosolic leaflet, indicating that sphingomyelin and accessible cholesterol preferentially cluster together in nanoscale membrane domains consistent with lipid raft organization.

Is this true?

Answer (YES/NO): YES